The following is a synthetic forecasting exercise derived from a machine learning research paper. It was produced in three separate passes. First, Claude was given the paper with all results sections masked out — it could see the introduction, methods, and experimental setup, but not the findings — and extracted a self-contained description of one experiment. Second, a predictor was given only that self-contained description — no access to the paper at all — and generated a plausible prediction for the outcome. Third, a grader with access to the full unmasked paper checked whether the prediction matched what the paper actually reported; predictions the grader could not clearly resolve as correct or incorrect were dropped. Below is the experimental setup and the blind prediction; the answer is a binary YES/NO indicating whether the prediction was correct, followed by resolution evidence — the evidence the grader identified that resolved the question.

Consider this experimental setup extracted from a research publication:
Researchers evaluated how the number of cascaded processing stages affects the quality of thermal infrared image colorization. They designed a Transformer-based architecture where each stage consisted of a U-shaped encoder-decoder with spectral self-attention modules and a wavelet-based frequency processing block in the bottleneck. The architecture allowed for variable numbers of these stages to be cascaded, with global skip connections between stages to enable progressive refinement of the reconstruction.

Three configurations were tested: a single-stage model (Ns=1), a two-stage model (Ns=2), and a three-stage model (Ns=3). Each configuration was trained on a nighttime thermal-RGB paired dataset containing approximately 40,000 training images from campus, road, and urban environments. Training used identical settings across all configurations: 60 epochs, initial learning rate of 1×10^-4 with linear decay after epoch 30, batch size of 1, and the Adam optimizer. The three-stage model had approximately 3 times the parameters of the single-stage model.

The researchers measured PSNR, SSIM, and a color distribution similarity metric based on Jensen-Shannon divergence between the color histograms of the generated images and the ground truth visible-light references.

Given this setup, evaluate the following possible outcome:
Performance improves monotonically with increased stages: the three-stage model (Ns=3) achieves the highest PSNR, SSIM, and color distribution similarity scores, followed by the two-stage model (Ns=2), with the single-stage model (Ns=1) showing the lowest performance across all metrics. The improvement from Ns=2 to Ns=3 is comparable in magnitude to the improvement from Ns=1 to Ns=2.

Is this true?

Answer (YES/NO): NO